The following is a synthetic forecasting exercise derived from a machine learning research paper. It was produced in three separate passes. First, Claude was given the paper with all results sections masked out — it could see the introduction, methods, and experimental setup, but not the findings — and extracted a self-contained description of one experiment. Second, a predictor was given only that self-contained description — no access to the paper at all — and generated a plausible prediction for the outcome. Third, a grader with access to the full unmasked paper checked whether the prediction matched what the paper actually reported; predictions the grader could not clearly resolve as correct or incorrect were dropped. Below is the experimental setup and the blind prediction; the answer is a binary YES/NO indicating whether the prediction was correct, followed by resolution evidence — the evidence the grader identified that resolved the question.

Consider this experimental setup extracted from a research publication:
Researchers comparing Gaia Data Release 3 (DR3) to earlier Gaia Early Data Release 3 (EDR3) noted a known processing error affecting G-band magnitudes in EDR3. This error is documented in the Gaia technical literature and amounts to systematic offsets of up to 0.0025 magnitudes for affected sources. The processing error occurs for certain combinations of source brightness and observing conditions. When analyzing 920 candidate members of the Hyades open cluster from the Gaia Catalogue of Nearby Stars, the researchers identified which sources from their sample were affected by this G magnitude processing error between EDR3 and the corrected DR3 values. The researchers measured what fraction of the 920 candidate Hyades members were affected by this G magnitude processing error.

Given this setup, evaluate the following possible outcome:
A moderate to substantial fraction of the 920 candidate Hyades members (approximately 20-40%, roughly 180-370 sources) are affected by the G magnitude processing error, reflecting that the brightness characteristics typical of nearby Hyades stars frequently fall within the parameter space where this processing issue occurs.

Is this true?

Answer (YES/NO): NO